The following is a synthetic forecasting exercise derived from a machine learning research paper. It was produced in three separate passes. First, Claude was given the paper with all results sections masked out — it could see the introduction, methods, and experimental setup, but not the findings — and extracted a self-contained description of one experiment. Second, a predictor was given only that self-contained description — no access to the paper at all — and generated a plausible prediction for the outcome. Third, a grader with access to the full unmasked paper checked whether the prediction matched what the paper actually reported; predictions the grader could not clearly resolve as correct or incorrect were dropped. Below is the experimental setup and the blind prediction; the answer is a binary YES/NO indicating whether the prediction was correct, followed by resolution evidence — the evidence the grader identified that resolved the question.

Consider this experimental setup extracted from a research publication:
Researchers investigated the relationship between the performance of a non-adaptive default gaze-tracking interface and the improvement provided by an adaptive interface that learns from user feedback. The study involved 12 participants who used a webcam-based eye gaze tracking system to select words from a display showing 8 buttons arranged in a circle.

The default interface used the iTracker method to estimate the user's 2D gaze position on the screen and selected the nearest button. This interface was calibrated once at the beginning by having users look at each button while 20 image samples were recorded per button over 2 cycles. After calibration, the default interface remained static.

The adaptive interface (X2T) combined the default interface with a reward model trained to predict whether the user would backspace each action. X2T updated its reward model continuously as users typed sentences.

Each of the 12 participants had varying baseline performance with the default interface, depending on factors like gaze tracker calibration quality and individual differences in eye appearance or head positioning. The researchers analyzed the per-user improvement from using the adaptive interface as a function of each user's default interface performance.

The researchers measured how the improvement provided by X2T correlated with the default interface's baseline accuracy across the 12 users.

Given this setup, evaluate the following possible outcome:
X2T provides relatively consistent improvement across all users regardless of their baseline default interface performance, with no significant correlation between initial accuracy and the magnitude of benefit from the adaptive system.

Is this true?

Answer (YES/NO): NO